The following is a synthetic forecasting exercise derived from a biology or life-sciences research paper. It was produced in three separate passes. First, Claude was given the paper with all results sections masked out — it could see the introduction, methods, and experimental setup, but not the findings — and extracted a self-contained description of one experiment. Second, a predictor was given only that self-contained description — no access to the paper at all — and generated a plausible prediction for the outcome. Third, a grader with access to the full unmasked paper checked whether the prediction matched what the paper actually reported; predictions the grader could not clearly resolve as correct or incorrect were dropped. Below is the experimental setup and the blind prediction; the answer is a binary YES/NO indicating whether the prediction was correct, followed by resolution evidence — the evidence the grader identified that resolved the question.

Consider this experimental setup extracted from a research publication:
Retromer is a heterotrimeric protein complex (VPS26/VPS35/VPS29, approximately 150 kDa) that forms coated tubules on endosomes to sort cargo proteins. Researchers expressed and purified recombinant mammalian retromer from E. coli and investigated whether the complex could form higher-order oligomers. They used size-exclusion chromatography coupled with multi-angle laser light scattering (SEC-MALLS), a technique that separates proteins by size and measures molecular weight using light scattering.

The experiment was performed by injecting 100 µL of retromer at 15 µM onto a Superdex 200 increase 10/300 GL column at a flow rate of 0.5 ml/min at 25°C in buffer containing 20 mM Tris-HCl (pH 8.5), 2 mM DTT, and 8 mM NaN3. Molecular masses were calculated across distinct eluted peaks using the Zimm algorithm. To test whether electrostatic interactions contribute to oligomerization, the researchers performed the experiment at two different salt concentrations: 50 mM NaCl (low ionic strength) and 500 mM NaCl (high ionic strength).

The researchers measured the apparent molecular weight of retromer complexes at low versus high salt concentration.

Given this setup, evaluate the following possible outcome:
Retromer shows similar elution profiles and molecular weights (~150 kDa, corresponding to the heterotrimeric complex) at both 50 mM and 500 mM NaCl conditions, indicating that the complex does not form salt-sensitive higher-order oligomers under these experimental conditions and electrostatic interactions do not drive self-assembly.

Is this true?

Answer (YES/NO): NO